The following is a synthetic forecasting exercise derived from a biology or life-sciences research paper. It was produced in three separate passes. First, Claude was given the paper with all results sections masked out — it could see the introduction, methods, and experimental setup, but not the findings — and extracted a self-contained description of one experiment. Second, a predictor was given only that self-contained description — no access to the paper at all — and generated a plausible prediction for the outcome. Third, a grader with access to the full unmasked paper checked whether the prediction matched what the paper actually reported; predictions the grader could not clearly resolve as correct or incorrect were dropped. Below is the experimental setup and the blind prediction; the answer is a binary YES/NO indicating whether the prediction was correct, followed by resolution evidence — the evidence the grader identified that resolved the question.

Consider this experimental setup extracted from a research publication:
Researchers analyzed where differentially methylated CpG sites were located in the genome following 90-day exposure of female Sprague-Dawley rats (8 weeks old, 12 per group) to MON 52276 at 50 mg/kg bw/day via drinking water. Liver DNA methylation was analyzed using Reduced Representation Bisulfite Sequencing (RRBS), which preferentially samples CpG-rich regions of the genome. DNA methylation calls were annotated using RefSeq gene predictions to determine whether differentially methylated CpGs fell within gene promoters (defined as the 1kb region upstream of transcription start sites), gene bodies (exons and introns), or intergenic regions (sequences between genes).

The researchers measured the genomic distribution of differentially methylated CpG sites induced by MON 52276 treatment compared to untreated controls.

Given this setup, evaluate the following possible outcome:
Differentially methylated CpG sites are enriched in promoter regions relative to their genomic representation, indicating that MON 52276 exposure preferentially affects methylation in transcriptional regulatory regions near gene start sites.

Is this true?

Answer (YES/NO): NO